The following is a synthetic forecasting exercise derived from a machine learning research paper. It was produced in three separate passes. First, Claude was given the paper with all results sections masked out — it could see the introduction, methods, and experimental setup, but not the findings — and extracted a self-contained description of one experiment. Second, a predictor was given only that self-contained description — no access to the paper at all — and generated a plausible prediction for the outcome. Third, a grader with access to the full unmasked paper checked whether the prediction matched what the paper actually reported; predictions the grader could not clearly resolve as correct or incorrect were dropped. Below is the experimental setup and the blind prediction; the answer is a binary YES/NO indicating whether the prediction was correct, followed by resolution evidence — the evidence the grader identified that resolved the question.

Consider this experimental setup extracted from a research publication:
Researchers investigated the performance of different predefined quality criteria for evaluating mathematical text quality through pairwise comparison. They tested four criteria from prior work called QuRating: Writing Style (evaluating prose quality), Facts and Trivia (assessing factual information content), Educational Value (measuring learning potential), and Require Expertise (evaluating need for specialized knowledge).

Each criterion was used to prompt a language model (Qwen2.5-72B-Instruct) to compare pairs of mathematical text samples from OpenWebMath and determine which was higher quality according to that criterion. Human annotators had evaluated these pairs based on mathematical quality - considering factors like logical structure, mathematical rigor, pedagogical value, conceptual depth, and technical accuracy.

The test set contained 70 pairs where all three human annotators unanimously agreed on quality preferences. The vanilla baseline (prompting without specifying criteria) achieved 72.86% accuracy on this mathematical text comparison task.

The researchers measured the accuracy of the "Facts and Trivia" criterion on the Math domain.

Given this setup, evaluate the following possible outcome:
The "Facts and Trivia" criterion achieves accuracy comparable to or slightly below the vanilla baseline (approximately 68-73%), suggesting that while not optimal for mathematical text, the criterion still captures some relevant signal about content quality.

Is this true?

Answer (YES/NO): NO